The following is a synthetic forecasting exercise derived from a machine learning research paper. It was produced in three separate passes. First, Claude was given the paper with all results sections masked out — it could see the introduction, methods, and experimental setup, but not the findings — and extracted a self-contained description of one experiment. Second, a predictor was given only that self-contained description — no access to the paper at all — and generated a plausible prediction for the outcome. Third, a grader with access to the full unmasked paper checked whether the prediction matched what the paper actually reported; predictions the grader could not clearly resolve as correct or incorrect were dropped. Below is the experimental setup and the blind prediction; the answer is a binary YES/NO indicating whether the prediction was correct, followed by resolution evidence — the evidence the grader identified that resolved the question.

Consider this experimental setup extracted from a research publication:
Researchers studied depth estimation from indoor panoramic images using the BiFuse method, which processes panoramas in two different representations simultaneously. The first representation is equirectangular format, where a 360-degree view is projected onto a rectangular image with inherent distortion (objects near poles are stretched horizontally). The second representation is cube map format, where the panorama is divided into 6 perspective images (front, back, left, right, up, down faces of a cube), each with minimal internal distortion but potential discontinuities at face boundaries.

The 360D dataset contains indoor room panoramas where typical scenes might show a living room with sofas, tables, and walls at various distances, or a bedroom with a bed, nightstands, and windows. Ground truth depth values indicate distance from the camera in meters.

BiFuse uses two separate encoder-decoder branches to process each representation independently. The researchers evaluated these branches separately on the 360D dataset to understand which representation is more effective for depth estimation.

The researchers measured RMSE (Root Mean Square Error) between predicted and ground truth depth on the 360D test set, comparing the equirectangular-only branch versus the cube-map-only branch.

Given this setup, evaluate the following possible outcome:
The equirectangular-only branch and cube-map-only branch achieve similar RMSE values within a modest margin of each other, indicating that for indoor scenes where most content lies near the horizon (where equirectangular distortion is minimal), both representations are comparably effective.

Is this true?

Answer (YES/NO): YES